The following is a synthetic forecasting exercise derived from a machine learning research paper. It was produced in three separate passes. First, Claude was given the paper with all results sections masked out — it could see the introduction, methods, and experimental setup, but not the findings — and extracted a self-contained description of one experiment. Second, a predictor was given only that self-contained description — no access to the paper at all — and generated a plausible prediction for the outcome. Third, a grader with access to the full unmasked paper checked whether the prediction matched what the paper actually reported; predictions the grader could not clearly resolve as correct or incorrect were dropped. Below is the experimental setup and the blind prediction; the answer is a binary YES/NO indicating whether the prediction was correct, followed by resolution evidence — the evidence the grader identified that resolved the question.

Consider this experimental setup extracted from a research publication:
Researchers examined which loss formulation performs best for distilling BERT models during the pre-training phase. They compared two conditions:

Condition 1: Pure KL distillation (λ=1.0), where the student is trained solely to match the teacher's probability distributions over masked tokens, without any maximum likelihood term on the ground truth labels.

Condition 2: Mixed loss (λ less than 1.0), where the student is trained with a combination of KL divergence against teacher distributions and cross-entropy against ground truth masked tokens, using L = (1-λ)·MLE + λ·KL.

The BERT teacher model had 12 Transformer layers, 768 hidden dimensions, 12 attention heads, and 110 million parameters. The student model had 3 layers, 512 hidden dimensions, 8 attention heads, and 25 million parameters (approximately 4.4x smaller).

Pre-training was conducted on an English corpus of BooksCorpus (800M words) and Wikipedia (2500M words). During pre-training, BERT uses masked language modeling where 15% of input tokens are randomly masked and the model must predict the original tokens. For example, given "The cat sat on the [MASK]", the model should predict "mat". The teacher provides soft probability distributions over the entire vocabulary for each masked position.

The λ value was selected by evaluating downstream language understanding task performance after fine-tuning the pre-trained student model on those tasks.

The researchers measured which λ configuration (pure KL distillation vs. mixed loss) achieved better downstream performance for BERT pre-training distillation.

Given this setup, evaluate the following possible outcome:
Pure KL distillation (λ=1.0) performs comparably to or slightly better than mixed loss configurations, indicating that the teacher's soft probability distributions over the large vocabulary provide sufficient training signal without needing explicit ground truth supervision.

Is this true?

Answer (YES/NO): YES